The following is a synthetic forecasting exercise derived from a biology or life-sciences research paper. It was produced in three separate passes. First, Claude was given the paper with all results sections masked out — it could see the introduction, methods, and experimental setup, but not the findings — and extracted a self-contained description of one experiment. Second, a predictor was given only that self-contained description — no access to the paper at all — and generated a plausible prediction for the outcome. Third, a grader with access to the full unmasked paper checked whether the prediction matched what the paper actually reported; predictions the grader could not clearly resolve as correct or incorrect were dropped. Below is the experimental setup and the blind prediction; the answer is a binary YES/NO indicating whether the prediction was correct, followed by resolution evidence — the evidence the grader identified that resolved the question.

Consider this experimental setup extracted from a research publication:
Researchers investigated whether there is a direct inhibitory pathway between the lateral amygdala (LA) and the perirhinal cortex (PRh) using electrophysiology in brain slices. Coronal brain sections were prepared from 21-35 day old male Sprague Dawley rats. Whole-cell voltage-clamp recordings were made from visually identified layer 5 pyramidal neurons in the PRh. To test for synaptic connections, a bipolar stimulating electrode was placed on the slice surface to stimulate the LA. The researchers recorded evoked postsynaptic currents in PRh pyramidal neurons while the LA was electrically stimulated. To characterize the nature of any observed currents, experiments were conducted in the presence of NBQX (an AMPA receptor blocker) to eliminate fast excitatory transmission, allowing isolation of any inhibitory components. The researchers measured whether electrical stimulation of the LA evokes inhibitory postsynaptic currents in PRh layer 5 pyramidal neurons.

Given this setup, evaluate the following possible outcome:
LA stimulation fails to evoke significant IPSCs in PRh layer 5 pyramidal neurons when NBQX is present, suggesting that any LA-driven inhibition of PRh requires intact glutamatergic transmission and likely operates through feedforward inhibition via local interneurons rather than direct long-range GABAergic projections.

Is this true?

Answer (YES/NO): YES